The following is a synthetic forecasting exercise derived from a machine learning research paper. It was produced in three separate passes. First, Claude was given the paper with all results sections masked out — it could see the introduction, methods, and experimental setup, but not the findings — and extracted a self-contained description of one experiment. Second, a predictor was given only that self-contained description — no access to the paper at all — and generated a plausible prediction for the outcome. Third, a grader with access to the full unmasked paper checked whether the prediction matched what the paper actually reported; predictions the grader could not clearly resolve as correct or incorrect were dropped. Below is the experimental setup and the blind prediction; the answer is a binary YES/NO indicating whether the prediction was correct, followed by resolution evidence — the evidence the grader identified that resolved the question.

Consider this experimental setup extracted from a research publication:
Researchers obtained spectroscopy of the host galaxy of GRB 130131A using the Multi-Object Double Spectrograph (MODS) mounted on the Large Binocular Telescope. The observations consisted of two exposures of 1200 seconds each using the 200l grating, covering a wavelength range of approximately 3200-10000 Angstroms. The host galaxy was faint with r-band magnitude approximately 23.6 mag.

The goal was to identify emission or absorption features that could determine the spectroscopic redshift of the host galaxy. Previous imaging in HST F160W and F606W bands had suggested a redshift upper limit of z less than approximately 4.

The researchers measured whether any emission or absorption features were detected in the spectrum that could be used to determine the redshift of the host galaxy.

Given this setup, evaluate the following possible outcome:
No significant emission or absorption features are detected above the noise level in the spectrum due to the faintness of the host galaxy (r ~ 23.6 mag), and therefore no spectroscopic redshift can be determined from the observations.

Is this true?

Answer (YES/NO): YES